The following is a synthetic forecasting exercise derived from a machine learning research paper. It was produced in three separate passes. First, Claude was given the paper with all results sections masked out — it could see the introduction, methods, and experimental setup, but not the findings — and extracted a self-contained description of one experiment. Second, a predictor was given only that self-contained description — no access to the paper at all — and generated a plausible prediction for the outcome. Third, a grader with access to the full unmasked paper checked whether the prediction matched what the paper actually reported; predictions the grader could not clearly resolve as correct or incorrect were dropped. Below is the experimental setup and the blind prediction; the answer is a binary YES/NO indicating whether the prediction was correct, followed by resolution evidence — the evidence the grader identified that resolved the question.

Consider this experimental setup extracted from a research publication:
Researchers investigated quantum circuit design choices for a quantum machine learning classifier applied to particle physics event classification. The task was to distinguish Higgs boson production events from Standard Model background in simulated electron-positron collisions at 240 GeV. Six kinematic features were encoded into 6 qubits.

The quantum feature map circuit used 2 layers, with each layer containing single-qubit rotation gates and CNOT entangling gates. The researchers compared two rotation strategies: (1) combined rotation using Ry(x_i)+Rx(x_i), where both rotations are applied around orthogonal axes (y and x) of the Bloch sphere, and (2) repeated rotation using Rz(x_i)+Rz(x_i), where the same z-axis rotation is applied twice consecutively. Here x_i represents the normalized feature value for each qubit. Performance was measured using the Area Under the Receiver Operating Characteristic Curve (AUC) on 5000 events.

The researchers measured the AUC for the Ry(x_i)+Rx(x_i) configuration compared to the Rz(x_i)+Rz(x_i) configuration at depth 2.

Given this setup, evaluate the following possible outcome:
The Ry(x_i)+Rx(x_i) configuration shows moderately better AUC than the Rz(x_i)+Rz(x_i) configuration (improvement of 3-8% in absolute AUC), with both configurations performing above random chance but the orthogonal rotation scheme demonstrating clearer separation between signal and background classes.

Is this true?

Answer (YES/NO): NO